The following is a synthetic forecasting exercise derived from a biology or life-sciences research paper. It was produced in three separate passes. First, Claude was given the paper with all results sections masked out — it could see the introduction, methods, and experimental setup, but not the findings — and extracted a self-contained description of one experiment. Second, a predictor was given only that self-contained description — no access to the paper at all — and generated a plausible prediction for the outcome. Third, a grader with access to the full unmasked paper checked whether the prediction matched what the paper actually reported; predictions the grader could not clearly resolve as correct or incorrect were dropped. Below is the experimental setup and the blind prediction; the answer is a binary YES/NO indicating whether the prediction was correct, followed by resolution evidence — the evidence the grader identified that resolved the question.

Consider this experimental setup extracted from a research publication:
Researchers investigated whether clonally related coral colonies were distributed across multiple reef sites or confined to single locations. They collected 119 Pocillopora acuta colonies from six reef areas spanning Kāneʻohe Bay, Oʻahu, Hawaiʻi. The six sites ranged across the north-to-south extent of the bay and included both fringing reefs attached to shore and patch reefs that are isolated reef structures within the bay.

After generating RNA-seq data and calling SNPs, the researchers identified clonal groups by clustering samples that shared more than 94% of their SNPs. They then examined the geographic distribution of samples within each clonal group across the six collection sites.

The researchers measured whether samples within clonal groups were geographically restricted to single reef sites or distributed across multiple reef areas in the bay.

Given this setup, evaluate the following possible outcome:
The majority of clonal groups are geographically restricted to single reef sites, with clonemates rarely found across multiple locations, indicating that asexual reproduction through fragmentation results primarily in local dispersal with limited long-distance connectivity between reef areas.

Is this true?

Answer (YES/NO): NO